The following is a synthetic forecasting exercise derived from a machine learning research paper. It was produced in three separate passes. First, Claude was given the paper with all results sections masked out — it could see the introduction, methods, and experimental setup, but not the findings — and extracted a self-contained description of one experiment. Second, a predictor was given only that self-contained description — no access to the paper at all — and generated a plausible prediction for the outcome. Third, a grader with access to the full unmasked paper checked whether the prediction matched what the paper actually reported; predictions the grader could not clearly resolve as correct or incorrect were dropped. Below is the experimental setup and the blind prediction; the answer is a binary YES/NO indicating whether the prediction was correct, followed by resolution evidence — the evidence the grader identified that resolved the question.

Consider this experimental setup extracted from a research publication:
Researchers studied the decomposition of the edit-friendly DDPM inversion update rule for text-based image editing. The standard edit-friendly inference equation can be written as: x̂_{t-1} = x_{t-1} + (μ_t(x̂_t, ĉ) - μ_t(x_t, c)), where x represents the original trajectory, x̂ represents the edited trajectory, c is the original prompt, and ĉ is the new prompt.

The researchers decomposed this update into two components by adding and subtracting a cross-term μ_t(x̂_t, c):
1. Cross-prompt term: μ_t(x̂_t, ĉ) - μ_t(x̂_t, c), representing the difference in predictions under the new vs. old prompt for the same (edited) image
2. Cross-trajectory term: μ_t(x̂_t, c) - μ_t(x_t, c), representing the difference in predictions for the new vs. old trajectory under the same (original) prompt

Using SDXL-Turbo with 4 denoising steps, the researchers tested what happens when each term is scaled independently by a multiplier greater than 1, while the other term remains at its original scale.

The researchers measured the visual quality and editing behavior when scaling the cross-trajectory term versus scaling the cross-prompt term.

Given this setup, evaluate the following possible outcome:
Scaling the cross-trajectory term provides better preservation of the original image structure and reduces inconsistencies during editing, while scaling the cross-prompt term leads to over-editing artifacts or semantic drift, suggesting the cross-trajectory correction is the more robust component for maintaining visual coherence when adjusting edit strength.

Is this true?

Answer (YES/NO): NO